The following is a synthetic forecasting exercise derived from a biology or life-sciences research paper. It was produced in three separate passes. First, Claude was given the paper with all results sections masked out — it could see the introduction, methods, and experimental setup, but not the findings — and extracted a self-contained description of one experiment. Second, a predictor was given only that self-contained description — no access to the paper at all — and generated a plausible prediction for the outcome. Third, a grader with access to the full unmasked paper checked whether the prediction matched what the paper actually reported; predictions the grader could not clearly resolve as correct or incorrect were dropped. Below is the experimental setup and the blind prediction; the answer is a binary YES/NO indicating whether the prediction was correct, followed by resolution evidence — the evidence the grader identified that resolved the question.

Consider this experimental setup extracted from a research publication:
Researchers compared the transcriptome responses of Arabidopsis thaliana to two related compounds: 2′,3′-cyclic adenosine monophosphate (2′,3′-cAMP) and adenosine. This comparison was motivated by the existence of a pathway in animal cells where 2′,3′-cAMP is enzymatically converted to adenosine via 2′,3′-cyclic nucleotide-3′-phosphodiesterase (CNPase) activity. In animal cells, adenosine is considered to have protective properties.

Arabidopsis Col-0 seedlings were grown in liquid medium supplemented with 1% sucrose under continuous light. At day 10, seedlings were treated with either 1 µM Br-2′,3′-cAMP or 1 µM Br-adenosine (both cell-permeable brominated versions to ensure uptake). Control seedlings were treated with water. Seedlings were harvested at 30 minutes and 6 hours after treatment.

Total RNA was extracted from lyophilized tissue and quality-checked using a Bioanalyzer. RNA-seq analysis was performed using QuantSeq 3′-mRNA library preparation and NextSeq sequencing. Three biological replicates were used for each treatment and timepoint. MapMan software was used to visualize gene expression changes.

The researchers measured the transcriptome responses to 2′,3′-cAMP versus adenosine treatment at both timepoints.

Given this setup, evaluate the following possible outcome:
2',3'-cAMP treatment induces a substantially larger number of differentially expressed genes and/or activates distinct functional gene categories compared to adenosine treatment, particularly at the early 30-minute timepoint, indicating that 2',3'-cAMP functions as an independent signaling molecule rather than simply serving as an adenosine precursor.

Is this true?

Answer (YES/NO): NO